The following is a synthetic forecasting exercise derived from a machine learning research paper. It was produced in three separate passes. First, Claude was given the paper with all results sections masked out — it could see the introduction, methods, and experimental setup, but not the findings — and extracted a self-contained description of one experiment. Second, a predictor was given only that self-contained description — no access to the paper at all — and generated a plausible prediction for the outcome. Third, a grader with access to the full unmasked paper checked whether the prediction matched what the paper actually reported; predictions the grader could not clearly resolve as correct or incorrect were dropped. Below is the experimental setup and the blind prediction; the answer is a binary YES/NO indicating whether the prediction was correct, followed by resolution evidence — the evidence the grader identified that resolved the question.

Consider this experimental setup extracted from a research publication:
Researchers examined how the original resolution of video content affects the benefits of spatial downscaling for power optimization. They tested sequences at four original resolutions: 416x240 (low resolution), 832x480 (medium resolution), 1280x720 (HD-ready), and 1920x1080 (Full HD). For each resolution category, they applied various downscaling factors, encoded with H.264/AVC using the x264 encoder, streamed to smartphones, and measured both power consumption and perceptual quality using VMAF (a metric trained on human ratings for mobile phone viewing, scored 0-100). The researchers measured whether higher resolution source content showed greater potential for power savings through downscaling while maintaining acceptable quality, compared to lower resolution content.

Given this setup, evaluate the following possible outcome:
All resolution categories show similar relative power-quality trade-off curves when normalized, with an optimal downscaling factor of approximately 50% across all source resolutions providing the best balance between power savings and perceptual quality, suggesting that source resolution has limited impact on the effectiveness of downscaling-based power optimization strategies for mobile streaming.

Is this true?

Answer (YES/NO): NO